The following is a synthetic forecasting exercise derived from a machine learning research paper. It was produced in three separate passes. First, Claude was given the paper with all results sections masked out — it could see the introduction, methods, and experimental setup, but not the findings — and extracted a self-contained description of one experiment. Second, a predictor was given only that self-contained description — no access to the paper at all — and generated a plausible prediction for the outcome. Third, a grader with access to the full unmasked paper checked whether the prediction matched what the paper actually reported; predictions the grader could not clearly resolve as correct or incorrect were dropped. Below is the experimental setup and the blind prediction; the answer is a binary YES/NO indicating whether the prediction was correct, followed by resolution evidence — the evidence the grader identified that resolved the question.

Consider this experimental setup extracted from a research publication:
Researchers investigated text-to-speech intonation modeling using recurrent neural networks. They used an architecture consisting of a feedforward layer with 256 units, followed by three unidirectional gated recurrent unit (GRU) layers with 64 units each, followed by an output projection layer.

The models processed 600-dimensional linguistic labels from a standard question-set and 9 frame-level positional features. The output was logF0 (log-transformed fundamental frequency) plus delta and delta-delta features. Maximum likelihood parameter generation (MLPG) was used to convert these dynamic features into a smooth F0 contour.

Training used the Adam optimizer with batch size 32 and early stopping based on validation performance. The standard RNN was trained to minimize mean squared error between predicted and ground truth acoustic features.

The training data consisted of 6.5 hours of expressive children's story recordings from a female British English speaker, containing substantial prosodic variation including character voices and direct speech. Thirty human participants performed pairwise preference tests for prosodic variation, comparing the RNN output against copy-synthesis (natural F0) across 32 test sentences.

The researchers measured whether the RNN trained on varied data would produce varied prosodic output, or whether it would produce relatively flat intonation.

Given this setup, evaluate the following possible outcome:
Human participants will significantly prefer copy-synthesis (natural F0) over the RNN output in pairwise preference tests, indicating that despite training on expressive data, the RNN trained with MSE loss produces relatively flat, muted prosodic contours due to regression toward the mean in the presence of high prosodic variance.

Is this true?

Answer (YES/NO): YES